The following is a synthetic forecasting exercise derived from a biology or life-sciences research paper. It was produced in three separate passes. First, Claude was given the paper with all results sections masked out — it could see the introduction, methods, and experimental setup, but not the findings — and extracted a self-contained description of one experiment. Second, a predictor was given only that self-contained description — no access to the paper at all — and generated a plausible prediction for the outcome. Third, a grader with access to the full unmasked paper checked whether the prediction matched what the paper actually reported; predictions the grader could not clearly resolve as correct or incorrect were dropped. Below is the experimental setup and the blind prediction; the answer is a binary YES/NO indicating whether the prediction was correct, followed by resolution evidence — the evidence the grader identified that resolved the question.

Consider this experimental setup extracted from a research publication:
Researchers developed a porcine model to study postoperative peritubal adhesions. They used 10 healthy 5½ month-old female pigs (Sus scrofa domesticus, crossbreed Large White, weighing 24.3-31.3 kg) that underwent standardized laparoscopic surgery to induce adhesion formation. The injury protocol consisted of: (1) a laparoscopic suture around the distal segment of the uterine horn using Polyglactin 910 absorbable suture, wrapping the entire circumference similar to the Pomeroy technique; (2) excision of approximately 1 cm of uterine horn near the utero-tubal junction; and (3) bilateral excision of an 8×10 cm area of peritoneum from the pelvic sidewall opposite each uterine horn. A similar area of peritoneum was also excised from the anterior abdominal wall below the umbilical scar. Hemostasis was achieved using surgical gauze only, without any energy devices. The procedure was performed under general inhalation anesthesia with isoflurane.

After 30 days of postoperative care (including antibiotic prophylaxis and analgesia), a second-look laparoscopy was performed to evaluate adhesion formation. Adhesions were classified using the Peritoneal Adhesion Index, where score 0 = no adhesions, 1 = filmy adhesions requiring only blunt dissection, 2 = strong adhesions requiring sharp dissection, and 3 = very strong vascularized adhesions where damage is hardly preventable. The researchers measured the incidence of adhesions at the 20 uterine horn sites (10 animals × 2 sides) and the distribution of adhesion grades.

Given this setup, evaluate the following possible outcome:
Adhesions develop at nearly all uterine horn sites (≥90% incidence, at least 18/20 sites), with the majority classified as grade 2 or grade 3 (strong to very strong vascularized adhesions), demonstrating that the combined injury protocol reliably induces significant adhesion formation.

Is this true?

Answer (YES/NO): NO